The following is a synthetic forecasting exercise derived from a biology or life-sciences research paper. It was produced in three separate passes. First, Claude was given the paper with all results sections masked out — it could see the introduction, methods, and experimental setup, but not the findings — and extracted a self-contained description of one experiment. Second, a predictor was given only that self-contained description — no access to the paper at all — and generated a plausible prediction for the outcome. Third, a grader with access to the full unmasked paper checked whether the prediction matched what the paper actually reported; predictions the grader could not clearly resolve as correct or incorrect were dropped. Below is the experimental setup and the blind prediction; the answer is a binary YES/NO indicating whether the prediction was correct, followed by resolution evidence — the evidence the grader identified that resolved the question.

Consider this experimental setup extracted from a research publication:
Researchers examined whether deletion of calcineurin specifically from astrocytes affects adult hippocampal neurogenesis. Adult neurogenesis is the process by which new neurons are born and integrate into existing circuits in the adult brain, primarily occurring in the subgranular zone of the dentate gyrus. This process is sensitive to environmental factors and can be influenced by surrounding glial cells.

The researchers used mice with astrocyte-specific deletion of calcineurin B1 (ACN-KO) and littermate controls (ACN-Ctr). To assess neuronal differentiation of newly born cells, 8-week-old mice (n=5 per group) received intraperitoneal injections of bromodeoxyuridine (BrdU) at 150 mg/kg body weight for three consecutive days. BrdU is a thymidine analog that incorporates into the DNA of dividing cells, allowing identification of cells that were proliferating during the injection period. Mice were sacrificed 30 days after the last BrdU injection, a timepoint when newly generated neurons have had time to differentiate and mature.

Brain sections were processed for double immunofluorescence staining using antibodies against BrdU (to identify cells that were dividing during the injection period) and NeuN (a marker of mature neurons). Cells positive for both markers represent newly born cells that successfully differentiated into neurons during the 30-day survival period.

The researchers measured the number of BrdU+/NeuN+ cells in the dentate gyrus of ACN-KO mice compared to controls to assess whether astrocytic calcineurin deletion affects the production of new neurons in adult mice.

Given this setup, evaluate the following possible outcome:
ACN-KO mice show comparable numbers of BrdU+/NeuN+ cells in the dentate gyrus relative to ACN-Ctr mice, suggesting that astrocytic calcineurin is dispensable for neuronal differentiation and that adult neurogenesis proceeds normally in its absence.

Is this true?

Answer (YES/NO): YES